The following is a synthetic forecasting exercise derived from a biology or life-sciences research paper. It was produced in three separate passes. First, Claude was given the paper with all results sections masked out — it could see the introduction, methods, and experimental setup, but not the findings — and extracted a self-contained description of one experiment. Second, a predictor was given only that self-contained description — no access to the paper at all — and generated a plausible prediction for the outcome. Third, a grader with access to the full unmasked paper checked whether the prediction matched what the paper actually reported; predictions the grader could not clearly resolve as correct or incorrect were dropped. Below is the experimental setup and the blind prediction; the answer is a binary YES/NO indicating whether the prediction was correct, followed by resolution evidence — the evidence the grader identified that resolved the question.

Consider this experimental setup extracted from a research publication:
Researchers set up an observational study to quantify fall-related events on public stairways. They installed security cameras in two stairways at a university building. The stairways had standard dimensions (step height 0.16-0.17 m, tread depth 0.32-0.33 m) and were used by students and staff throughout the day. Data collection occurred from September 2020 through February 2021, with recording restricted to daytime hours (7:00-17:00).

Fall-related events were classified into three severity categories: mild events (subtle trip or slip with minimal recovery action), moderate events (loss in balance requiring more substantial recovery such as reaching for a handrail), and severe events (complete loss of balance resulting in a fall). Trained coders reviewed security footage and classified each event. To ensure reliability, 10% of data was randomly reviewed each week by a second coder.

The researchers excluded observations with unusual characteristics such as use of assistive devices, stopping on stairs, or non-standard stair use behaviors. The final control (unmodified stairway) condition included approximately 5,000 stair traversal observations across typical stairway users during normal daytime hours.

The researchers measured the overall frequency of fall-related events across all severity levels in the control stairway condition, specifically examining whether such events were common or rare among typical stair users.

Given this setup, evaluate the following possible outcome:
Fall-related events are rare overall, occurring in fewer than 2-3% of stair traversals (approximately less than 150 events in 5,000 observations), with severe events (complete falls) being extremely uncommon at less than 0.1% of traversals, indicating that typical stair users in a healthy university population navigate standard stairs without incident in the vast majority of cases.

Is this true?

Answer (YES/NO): YES